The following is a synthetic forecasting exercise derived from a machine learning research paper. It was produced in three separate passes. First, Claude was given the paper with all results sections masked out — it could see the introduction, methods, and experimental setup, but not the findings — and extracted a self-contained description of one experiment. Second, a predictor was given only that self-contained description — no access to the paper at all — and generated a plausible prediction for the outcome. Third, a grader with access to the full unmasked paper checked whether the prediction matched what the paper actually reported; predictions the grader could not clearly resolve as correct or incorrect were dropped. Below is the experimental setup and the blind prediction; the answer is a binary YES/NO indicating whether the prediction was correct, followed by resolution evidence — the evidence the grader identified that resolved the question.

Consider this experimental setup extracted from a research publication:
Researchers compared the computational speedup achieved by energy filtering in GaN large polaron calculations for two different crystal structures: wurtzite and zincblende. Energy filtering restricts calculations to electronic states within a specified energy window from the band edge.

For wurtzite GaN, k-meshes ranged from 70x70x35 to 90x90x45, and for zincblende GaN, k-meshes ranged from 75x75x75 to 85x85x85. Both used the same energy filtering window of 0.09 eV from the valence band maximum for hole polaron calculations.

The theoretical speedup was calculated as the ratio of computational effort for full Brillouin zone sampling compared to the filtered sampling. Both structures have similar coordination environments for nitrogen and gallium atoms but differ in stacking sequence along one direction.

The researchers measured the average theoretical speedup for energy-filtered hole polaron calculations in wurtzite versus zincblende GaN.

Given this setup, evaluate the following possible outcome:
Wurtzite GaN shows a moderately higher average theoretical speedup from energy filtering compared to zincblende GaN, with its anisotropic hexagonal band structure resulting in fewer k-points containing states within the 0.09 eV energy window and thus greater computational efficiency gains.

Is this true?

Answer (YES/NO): NO